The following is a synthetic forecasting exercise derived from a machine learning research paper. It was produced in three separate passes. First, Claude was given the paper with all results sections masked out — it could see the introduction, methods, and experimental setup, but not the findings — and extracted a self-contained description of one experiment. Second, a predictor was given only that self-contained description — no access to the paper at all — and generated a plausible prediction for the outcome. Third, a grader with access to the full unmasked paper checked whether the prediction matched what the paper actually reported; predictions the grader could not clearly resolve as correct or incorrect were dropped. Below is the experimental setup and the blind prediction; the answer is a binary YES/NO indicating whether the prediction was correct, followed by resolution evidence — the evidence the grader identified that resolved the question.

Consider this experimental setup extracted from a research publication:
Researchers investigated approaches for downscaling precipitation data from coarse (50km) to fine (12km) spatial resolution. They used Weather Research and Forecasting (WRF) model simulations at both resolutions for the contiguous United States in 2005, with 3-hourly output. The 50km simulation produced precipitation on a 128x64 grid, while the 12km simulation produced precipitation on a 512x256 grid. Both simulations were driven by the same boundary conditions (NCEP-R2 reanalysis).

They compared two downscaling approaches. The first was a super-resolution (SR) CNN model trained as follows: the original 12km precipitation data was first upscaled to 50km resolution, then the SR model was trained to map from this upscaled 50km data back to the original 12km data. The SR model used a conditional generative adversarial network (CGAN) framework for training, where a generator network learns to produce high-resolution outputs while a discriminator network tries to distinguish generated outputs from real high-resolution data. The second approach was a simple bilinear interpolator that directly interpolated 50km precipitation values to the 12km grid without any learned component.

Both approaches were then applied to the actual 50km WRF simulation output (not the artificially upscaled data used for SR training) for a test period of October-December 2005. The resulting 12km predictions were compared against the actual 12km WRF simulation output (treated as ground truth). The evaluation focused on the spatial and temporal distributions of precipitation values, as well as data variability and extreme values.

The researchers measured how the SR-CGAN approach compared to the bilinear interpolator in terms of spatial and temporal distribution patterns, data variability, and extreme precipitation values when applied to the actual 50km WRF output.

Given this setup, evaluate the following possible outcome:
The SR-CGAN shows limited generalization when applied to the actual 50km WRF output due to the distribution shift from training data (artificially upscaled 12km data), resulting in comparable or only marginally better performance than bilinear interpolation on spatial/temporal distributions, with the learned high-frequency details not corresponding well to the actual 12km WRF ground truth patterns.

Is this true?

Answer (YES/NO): YES